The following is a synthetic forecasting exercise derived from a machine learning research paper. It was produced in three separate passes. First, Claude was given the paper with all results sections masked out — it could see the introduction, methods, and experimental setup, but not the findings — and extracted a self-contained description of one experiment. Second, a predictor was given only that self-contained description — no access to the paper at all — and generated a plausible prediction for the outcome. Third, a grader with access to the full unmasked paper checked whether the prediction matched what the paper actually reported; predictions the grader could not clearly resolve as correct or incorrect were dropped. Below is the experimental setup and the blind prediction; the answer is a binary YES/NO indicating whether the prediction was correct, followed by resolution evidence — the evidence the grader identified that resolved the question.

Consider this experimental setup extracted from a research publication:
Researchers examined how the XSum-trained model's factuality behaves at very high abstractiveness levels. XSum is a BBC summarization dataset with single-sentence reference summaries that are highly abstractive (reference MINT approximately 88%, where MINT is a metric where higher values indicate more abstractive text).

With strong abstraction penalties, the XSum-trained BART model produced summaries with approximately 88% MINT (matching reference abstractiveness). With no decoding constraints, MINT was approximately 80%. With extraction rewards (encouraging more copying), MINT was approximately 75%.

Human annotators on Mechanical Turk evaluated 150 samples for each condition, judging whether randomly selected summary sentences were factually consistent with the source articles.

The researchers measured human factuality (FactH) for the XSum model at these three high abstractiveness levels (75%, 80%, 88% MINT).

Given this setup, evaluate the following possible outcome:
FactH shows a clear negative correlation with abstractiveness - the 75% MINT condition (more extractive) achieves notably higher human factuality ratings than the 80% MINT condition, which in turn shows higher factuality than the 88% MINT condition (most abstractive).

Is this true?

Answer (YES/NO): NO